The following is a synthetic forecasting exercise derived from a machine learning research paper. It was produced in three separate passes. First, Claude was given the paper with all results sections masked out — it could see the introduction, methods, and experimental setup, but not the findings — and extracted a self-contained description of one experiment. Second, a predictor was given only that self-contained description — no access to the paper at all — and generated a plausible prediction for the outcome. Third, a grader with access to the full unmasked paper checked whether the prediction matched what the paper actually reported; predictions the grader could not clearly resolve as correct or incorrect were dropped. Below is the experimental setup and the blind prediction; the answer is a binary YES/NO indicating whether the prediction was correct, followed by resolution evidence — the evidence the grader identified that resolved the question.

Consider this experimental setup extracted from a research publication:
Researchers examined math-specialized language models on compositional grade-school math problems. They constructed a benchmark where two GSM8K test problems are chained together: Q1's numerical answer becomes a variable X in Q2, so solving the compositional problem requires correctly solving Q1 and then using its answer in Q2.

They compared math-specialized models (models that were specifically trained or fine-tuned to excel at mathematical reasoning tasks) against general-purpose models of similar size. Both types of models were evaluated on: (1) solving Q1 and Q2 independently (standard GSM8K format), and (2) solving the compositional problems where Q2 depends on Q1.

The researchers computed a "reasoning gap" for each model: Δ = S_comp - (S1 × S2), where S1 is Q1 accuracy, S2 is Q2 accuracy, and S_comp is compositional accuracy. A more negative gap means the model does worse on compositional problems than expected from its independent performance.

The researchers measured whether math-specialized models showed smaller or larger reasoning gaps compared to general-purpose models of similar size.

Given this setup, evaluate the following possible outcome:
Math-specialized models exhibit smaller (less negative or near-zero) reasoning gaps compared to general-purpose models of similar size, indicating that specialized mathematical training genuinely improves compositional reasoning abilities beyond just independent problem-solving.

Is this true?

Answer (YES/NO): NO